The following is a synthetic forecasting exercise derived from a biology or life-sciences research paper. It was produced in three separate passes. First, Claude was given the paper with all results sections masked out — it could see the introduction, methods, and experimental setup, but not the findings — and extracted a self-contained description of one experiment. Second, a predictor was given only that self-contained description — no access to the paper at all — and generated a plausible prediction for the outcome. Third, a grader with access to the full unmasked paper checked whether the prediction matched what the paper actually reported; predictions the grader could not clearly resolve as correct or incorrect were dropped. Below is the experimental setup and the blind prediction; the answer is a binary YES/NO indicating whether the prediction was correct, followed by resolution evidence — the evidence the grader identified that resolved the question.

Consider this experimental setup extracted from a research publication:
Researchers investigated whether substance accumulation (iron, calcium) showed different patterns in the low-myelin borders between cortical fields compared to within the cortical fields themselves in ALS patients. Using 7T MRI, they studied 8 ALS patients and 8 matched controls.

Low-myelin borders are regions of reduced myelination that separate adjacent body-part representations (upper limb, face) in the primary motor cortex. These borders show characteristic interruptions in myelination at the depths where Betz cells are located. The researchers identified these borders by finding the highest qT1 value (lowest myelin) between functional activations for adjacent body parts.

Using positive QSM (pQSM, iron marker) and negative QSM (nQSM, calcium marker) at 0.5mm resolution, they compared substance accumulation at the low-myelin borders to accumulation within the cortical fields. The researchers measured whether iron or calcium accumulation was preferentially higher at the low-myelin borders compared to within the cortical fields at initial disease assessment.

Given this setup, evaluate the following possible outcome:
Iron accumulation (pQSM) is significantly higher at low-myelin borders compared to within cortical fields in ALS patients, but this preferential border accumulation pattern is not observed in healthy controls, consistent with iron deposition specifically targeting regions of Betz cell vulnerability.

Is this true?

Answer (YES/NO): NO